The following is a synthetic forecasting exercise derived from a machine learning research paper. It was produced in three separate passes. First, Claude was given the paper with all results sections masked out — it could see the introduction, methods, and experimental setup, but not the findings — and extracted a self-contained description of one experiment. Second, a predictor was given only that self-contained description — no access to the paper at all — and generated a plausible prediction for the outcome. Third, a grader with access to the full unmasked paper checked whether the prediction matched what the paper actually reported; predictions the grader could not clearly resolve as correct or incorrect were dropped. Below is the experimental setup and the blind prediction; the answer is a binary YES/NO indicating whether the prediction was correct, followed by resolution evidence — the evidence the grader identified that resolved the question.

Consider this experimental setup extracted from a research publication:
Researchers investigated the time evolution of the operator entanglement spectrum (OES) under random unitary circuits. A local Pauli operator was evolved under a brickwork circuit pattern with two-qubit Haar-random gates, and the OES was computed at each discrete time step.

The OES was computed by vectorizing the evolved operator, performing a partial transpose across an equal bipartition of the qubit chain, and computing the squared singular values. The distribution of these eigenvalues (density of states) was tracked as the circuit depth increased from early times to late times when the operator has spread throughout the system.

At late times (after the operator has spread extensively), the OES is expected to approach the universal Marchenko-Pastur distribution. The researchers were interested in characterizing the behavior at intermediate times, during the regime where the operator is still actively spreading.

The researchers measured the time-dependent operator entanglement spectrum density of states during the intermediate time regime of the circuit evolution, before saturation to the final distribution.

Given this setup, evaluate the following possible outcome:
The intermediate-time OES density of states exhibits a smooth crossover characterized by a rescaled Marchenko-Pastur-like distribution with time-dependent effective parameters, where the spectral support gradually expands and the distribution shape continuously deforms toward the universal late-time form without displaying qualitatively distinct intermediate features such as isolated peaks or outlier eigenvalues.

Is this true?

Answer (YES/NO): NO